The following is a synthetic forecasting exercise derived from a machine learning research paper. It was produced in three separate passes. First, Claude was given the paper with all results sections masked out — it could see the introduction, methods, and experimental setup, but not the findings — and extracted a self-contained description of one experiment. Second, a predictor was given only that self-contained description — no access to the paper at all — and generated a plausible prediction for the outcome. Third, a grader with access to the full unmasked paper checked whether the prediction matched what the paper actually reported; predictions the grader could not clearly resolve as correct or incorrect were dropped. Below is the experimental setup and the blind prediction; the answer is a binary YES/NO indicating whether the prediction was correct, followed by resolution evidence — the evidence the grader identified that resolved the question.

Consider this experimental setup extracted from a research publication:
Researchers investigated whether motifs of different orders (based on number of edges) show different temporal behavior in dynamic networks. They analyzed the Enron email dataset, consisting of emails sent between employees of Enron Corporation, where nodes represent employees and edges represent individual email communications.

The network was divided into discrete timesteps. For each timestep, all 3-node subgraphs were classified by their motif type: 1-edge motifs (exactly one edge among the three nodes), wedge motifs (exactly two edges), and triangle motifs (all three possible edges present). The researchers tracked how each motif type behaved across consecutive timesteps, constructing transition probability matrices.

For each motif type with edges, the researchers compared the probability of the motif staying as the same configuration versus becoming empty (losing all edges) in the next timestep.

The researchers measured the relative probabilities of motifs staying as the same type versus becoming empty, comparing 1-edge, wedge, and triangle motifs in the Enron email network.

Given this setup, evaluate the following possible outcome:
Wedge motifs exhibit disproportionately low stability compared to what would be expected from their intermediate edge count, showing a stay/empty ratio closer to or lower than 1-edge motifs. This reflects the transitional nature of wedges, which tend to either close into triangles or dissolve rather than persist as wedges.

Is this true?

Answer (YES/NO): NO